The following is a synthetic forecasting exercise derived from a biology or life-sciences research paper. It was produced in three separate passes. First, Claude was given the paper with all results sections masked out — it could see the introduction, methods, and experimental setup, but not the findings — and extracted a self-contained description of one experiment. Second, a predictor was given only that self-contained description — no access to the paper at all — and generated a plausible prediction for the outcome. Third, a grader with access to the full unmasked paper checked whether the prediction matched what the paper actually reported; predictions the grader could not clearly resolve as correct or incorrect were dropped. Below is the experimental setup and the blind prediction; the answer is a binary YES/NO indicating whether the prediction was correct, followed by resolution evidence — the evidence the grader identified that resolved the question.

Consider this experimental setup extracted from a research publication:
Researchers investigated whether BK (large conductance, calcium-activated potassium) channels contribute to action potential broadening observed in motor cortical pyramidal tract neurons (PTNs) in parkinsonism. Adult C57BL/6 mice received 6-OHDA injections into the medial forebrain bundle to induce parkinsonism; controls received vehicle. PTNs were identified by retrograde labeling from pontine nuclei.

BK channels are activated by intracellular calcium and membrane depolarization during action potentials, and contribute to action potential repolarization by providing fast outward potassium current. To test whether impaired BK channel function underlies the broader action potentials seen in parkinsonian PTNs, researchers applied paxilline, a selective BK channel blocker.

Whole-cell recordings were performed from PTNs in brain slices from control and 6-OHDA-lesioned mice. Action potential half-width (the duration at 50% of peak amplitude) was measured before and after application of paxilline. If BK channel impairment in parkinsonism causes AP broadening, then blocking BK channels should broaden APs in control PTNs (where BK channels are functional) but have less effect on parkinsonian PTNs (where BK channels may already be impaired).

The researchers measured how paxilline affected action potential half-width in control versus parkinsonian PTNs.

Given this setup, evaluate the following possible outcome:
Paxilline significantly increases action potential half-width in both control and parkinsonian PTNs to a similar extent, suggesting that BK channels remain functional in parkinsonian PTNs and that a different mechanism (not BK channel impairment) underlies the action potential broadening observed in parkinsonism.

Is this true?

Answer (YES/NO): NO